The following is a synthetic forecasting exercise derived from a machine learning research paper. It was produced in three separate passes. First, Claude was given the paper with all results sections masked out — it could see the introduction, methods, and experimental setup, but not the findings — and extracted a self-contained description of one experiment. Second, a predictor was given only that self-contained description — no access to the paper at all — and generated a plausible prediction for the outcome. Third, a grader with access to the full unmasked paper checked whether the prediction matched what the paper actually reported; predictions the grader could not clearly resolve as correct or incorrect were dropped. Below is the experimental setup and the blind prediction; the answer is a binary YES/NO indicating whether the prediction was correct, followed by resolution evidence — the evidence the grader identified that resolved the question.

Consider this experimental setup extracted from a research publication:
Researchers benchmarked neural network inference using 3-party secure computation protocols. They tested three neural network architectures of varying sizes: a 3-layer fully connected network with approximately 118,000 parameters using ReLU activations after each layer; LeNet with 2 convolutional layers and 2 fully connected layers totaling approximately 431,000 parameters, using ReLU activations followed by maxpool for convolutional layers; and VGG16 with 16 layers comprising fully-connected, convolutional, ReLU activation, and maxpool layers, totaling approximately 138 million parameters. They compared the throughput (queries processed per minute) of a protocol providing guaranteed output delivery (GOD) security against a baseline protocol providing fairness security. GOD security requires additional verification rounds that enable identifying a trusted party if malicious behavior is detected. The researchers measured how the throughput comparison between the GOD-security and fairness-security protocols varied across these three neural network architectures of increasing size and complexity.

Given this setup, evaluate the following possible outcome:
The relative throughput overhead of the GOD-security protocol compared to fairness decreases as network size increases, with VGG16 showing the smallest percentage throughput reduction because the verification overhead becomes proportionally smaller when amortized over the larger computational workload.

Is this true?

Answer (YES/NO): NO